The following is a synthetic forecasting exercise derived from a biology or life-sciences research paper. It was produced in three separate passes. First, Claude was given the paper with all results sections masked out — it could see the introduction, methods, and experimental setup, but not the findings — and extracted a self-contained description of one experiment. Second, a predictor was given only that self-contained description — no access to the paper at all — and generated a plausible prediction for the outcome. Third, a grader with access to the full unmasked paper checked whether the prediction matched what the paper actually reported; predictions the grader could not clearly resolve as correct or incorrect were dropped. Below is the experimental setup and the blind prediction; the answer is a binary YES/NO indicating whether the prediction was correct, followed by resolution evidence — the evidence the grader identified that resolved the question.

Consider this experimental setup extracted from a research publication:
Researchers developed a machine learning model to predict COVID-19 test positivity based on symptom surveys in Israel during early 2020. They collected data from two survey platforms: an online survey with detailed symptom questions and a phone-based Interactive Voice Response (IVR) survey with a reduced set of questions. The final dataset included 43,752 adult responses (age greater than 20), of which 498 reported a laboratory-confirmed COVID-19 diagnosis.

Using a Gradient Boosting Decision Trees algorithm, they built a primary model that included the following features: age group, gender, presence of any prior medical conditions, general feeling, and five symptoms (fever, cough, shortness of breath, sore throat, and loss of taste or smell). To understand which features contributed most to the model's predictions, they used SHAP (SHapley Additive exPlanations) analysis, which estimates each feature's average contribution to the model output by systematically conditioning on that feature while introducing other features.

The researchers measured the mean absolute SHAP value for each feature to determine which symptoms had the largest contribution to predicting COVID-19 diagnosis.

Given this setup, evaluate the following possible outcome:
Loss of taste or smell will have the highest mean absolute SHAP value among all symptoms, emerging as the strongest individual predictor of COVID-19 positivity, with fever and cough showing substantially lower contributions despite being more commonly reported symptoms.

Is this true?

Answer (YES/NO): NO